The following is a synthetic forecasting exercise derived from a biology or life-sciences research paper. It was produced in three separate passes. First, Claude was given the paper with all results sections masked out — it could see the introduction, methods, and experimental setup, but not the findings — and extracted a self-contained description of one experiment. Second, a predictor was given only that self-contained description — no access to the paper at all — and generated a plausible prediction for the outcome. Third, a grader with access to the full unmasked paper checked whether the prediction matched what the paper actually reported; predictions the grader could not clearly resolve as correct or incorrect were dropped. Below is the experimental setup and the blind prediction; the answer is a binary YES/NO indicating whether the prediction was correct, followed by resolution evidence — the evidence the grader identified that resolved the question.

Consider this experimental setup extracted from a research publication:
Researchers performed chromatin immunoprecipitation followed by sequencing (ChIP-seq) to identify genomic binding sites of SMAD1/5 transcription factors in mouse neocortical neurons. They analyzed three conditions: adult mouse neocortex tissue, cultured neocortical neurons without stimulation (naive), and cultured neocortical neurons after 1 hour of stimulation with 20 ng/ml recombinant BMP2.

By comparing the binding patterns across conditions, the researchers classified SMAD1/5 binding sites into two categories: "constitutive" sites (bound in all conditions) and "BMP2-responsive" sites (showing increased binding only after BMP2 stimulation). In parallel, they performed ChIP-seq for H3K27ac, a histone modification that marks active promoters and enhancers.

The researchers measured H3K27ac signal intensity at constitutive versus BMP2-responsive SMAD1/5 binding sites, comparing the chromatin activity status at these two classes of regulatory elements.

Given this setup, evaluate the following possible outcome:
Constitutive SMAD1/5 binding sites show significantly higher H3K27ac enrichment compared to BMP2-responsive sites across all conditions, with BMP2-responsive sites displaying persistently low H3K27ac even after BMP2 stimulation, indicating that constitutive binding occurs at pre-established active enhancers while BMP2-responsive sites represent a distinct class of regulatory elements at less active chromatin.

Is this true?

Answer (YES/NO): NO